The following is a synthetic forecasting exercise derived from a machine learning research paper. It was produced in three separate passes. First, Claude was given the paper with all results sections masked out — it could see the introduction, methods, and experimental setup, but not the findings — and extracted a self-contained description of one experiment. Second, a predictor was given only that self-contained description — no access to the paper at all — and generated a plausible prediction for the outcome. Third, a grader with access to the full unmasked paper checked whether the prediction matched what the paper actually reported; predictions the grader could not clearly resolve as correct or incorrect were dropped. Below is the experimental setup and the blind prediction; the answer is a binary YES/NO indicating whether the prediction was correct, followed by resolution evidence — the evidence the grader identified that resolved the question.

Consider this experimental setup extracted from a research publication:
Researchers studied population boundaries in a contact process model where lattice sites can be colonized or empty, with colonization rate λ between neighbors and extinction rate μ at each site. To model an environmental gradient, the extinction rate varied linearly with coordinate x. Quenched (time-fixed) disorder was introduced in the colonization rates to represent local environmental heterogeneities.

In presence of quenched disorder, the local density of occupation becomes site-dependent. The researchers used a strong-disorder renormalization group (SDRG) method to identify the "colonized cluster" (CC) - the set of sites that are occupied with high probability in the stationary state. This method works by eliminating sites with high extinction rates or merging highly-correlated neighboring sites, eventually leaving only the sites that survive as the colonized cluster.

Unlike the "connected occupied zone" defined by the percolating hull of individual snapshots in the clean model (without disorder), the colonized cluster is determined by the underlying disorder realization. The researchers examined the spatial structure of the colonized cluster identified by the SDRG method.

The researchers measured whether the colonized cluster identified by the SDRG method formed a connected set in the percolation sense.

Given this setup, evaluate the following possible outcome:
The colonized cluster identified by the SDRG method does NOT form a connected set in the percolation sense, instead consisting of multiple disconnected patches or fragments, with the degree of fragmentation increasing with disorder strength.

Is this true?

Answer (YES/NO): NO